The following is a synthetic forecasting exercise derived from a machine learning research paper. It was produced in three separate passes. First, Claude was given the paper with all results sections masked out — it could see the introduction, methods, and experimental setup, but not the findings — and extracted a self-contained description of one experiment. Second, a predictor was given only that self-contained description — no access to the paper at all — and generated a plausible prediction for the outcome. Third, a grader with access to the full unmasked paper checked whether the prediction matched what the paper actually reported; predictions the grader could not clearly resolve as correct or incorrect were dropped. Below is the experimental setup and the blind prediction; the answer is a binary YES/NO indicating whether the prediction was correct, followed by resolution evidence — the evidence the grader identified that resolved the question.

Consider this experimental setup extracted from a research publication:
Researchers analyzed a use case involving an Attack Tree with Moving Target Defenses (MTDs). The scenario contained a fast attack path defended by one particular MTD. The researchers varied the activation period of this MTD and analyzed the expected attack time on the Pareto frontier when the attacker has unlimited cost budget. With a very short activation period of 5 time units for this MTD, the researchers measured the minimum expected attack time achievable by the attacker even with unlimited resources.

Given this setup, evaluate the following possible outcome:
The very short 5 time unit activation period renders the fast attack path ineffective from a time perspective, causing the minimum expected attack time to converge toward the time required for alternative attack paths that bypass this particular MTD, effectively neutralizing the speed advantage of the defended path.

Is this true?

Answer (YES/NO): NO